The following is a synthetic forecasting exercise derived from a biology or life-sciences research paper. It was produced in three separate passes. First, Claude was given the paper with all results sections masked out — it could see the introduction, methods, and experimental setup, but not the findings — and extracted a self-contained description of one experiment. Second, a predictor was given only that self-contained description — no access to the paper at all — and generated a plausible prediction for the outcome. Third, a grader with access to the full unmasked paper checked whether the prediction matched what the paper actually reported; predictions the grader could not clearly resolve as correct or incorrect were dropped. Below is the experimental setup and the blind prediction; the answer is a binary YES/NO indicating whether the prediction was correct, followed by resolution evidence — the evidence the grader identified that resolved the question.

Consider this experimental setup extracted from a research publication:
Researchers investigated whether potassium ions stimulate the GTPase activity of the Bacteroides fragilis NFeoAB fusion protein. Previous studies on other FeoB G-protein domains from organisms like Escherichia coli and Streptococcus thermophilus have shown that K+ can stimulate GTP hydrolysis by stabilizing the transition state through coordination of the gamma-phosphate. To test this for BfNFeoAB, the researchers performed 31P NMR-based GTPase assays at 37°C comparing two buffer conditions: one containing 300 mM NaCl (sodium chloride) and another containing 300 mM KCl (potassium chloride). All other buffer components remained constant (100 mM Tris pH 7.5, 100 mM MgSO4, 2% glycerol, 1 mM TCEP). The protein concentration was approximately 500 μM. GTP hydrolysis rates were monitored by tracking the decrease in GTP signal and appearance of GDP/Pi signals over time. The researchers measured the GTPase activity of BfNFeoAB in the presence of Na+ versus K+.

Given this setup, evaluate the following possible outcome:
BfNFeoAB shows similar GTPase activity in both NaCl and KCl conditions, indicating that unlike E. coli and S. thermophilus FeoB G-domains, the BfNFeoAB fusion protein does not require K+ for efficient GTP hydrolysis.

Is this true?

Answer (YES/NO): YES